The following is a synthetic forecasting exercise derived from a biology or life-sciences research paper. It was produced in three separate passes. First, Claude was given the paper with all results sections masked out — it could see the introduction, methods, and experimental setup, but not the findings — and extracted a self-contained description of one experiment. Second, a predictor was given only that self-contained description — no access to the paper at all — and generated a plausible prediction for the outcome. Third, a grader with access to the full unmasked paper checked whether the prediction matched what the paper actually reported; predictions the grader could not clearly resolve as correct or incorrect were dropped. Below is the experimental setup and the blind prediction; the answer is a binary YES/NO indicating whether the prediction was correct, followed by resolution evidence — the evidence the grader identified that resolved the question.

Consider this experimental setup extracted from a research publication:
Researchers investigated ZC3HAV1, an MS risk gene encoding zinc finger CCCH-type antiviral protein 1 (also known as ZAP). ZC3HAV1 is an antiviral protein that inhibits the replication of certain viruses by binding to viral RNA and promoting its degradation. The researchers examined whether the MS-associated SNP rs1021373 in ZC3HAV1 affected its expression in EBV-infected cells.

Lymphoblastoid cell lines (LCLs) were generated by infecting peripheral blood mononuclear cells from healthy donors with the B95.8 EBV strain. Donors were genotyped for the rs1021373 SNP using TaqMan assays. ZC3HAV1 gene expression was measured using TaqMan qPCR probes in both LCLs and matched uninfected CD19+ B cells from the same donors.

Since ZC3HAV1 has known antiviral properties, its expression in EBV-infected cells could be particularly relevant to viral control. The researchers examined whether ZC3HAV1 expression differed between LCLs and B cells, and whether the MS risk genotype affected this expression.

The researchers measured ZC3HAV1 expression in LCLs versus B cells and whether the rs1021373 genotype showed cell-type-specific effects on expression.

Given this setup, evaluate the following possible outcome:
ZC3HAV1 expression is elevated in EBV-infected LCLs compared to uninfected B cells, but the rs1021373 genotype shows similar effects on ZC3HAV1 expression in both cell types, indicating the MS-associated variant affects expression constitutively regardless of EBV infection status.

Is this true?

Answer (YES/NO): NO